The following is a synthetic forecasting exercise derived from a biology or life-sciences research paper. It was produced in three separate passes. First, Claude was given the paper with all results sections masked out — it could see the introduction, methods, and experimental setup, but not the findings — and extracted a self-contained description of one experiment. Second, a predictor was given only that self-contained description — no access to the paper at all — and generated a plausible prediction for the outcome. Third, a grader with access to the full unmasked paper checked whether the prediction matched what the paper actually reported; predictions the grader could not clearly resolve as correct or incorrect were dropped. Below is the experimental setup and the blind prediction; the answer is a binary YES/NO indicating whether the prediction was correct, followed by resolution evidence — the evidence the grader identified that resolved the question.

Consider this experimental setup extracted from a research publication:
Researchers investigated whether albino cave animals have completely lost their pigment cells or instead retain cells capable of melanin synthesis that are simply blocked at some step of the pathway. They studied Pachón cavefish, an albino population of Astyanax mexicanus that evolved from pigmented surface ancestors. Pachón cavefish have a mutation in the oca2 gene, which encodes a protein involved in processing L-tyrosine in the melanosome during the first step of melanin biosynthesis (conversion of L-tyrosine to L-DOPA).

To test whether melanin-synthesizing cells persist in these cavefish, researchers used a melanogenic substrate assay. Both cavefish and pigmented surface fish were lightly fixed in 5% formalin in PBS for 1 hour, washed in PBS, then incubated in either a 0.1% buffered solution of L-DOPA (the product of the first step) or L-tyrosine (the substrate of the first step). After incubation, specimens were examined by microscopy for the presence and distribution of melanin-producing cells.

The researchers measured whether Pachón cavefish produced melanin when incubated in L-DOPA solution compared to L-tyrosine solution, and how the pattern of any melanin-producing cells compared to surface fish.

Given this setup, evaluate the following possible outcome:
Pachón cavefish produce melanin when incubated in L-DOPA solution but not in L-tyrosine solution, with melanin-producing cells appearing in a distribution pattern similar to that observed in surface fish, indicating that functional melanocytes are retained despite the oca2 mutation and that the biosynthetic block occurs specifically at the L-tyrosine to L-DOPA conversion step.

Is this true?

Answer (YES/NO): YES